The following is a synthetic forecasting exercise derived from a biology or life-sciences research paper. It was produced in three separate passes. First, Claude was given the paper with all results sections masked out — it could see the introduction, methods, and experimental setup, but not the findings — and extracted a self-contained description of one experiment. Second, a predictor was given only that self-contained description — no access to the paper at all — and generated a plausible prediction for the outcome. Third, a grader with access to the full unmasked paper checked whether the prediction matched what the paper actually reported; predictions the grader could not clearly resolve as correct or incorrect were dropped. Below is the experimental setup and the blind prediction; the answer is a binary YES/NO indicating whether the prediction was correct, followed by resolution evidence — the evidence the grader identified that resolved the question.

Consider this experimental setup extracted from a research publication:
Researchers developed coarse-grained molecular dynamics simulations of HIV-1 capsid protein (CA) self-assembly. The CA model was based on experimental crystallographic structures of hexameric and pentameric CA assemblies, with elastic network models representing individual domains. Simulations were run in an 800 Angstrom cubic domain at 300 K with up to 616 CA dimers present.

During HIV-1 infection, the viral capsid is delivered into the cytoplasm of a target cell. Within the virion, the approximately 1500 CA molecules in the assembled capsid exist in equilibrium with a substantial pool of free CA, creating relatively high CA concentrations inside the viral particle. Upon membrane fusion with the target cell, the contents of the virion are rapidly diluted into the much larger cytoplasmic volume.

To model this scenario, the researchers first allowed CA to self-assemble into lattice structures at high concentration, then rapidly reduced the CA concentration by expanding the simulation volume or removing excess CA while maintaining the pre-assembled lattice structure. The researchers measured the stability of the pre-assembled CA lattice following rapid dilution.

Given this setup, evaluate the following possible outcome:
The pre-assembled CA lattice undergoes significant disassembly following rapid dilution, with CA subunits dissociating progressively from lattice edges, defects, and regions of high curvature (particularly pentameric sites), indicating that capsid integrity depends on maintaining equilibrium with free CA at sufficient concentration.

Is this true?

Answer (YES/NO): NO